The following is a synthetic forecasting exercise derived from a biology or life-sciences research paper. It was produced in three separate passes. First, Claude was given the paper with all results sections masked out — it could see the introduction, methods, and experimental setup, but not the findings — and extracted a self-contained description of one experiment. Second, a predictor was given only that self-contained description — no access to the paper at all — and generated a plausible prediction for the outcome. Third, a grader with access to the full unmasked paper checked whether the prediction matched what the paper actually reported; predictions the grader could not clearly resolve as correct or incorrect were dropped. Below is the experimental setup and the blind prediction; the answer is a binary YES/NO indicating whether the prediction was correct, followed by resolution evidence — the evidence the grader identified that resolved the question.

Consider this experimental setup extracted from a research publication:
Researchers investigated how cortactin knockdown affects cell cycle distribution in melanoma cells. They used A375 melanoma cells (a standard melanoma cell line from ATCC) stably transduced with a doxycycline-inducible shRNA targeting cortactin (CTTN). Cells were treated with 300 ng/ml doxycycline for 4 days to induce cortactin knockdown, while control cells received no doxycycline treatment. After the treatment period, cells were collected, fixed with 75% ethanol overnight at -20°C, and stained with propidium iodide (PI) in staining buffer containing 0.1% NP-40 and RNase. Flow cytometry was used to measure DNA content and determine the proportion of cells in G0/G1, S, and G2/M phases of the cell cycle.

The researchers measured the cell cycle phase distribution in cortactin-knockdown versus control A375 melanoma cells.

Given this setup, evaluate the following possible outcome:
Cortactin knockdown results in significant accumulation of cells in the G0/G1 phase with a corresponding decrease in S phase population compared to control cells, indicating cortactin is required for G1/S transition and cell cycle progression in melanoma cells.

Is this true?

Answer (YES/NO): YES